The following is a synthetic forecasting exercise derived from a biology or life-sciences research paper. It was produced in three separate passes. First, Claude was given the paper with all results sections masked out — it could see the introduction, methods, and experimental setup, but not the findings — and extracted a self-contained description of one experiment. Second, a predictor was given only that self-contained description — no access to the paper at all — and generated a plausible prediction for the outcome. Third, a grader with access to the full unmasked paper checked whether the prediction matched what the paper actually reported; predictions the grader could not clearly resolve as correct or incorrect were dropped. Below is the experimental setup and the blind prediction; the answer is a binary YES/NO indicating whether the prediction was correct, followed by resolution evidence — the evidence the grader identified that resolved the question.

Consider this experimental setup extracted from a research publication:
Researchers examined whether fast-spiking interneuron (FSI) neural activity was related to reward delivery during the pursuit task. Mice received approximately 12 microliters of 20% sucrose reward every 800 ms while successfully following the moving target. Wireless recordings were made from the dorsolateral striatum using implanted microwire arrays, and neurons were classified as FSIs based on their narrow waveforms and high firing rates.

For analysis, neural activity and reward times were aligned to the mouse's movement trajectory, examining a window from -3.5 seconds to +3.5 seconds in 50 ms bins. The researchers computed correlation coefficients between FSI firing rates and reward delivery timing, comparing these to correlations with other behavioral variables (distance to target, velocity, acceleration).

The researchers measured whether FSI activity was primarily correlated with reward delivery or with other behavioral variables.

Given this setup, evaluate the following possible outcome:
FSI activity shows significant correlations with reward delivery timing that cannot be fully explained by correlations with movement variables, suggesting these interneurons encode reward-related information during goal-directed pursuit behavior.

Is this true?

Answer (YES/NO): NO